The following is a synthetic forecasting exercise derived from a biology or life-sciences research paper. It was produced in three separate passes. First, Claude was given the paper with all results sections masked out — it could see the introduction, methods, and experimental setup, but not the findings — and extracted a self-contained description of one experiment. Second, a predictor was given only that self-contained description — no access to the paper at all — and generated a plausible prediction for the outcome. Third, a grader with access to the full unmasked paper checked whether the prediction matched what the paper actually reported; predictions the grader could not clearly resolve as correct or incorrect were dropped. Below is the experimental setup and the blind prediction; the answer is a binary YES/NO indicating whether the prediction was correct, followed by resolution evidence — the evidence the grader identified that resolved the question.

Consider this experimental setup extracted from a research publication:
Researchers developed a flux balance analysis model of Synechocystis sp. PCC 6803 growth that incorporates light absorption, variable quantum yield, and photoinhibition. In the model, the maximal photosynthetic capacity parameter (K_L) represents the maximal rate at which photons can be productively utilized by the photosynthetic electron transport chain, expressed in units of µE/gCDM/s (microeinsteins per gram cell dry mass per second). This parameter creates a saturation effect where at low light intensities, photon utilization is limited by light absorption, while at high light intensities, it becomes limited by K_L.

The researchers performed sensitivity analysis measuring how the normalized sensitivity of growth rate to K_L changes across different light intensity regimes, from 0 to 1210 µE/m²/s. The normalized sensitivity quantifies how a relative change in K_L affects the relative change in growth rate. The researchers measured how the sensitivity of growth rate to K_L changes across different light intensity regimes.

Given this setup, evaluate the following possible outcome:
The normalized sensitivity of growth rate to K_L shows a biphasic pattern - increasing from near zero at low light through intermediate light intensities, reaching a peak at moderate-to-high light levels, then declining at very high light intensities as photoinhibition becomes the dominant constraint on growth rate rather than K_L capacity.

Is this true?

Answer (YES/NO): NO